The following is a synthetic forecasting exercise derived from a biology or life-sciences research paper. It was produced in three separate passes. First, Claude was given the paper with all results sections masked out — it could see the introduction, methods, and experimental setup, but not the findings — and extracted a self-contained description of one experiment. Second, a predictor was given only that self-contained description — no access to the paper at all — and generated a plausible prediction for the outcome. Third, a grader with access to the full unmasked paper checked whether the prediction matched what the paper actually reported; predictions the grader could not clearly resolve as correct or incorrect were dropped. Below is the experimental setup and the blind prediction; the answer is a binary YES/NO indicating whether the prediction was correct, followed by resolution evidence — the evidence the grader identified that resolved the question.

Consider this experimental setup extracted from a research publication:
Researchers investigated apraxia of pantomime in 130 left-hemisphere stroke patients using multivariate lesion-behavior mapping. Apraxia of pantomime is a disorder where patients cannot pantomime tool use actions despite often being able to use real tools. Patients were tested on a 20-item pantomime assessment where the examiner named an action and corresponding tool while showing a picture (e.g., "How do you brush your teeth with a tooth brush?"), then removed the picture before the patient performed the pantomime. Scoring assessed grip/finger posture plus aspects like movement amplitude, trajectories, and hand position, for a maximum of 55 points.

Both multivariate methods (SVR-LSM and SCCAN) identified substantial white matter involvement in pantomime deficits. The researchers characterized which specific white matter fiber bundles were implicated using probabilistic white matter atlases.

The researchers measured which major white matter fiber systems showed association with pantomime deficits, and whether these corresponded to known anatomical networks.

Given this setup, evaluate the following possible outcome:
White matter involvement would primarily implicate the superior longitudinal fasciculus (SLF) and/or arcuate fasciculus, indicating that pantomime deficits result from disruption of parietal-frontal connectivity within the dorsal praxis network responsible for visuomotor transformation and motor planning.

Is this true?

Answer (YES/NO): NO